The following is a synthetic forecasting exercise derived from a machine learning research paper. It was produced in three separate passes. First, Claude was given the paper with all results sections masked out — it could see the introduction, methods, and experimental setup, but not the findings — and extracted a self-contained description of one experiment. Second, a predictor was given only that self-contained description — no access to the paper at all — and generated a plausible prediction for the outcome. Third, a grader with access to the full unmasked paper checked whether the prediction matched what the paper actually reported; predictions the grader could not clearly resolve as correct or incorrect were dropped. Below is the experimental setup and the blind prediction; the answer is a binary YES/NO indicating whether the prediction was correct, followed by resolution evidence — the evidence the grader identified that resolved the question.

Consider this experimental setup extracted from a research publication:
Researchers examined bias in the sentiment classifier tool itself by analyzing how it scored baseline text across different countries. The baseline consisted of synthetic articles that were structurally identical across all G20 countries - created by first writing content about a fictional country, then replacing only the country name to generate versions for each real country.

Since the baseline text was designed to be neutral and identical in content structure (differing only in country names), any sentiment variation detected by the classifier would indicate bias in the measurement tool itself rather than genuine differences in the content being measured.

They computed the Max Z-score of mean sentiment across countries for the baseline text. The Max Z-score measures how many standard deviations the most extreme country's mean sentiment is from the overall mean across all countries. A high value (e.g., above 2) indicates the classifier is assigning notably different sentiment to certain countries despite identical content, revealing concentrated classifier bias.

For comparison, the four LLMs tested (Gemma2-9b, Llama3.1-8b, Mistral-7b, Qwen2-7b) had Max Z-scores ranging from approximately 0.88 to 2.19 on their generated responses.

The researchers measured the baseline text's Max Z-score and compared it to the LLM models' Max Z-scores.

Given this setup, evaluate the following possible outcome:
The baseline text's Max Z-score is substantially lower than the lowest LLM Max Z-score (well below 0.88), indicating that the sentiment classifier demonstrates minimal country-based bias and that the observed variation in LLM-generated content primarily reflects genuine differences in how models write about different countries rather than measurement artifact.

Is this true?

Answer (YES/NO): NO